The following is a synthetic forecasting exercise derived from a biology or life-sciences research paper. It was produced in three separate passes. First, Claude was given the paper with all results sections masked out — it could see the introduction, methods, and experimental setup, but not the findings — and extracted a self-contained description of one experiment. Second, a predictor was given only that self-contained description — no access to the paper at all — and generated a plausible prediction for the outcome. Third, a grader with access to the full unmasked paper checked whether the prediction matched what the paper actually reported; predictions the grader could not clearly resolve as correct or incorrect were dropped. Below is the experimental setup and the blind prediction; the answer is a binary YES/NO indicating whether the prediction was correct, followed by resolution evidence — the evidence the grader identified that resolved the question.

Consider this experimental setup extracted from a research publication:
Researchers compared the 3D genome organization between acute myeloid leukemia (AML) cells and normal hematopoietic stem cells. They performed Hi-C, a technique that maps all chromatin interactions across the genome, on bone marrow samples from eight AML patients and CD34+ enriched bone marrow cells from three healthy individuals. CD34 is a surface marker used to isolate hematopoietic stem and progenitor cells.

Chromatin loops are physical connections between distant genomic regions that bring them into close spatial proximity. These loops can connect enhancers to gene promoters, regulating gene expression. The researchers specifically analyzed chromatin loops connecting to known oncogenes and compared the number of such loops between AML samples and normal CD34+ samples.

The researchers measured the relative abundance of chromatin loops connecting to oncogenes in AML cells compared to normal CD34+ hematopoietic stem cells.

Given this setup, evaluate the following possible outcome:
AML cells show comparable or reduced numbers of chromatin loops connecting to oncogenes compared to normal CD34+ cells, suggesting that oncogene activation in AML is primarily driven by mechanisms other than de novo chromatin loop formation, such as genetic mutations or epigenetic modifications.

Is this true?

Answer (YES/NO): NO